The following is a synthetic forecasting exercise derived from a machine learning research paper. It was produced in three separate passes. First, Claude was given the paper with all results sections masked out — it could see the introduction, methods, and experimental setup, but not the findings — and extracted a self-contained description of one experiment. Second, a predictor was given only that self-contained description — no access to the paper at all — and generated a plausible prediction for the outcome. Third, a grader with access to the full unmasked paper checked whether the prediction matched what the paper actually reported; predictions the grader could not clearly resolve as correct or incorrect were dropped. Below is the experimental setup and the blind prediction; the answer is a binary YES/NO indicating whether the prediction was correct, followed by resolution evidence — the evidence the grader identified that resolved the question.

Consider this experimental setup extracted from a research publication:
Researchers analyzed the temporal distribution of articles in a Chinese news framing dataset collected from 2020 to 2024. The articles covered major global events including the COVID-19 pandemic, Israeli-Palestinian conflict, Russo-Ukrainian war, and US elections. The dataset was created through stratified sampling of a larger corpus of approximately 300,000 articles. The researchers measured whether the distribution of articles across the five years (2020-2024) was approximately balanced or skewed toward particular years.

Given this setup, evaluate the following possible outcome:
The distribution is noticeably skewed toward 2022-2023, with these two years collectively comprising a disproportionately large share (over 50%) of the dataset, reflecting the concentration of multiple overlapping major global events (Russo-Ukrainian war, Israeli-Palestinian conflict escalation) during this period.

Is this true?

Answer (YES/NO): NO